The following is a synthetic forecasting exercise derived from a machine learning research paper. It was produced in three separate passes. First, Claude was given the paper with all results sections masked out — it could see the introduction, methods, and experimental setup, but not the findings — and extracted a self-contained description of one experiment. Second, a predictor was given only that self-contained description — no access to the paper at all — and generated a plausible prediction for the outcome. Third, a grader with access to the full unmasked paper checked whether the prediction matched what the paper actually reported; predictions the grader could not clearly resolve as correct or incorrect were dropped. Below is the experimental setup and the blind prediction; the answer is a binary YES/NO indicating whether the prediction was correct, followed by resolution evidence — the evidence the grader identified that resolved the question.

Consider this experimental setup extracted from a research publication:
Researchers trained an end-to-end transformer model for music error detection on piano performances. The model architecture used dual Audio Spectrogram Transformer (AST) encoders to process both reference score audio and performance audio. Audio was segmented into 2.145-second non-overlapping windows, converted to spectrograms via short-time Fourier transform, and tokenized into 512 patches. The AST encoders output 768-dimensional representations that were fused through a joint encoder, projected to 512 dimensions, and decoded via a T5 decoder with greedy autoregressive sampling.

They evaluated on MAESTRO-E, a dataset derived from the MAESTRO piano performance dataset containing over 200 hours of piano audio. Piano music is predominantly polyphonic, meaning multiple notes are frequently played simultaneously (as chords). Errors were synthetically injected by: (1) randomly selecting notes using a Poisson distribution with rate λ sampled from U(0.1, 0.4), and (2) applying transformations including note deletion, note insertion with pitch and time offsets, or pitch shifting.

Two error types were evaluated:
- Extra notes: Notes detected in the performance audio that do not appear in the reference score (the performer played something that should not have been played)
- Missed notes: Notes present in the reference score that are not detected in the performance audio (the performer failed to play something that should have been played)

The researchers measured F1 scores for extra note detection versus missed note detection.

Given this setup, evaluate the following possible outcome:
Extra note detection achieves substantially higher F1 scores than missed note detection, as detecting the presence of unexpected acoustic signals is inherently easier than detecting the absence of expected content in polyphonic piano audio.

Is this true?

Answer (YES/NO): YES